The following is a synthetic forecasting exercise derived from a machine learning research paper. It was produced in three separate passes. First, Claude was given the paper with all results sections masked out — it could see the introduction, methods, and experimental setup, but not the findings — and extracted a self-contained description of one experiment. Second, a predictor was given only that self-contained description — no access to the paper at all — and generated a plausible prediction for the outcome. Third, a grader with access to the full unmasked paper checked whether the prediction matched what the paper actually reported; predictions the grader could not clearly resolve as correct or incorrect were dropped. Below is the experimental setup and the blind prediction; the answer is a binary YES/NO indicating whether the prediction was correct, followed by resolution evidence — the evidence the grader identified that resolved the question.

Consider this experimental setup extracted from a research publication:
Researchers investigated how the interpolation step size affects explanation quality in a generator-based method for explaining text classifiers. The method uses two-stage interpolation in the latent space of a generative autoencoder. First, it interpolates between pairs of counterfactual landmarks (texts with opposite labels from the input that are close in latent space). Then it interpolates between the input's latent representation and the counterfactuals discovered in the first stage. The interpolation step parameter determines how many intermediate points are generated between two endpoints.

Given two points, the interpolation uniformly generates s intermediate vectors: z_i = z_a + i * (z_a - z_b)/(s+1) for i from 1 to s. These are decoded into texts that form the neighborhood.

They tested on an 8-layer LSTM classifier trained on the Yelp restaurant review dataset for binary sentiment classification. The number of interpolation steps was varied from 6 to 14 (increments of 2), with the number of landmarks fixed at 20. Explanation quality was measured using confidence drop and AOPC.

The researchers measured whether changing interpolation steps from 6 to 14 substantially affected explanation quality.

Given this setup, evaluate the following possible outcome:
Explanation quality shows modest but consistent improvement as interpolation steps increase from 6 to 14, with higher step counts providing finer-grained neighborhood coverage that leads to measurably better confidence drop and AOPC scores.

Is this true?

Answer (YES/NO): NO